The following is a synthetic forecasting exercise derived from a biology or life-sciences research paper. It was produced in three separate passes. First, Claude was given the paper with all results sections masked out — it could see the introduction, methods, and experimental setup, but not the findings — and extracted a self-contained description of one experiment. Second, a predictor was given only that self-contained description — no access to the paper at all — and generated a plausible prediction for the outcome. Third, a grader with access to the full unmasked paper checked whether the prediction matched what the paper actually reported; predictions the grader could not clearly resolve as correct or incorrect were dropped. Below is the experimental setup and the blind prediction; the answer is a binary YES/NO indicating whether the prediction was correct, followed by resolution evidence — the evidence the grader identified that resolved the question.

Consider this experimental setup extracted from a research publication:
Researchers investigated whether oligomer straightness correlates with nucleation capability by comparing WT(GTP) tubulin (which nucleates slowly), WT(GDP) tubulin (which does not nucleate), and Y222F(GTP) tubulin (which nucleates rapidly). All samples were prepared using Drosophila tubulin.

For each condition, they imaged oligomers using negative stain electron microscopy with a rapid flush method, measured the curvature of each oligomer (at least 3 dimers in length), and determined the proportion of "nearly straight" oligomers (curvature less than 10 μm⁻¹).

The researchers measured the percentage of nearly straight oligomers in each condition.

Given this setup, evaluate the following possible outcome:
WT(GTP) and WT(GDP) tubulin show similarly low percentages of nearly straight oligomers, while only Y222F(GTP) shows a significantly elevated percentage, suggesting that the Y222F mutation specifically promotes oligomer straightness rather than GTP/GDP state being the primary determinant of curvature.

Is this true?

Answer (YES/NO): NO